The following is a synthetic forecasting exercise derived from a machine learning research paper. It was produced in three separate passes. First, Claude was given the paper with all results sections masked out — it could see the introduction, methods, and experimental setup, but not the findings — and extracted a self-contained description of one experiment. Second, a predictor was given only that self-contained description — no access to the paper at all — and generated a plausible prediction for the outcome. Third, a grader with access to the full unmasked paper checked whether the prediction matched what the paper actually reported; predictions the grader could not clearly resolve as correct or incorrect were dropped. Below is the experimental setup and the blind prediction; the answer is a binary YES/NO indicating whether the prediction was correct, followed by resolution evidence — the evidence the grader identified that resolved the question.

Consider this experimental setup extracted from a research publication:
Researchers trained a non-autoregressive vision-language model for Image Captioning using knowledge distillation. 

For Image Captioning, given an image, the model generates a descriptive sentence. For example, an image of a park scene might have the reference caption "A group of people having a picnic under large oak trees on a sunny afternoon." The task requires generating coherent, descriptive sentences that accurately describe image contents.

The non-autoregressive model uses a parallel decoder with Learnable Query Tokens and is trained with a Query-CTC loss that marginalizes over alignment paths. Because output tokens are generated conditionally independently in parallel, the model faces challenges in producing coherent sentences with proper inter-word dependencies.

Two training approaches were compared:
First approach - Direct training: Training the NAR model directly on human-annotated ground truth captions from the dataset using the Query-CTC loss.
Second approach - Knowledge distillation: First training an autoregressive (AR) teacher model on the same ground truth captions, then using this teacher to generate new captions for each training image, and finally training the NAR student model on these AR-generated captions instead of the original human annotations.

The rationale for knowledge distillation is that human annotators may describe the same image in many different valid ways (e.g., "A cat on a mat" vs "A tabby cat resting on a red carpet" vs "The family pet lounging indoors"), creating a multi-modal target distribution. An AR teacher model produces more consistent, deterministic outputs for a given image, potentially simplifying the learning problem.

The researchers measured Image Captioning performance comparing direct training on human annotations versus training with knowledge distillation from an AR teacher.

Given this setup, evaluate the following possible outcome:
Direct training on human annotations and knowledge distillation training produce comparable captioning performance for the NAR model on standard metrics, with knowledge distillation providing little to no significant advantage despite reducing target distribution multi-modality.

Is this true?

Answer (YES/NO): NO